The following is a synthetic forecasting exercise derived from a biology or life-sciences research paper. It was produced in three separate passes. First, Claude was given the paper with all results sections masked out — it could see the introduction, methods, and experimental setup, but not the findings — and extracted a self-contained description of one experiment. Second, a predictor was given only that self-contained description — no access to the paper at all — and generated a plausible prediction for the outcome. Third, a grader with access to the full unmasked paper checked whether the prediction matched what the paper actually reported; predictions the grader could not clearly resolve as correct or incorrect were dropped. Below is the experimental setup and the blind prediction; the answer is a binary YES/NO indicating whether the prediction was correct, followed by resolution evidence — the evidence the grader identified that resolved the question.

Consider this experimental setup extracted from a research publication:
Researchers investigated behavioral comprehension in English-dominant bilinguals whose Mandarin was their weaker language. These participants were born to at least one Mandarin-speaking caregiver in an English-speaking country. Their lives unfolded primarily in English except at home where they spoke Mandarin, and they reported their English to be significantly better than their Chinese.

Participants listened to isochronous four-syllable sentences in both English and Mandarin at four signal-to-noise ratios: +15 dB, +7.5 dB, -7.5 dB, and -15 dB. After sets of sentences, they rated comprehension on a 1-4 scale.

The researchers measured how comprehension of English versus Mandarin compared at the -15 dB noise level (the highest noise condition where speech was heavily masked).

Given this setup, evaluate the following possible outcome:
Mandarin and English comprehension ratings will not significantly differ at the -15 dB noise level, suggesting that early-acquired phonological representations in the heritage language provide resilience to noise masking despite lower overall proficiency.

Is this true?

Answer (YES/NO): YES